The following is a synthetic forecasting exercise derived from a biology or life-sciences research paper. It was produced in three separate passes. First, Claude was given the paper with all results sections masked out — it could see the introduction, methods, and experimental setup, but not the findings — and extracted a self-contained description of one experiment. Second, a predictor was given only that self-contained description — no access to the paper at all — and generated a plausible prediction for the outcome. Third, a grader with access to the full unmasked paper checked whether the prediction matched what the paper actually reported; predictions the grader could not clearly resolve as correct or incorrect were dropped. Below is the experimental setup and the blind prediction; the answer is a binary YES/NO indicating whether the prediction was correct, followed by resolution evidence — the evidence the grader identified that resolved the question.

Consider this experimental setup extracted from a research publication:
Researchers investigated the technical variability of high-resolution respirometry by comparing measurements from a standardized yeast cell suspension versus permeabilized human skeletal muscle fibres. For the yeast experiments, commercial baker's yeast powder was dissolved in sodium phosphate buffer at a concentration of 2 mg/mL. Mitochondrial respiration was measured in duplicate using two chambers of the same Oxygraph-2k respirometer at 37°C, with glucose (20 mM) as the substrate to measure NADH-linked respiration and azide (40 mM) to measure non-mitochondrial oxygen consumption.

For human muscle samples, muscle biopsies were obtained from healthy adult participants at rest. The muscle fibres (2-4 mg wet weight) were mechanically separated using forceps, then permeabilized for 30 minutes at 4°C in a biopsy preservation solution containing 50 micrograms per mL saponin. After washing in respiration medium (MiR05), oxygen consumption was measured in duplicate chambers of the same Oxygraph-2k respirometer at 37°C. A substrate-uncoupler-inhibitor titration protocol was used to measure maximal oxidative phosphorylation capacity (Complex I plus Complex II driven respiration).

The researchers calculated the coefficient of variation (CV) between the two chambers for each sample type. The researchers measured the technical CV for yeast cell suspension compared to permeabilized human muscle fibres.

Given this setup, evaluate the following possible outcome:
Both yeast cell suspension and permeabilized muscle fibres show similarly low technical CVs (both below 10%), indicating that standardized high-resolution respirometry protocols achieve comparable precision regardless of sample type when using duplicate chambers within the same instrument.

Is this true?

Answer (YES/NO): NO